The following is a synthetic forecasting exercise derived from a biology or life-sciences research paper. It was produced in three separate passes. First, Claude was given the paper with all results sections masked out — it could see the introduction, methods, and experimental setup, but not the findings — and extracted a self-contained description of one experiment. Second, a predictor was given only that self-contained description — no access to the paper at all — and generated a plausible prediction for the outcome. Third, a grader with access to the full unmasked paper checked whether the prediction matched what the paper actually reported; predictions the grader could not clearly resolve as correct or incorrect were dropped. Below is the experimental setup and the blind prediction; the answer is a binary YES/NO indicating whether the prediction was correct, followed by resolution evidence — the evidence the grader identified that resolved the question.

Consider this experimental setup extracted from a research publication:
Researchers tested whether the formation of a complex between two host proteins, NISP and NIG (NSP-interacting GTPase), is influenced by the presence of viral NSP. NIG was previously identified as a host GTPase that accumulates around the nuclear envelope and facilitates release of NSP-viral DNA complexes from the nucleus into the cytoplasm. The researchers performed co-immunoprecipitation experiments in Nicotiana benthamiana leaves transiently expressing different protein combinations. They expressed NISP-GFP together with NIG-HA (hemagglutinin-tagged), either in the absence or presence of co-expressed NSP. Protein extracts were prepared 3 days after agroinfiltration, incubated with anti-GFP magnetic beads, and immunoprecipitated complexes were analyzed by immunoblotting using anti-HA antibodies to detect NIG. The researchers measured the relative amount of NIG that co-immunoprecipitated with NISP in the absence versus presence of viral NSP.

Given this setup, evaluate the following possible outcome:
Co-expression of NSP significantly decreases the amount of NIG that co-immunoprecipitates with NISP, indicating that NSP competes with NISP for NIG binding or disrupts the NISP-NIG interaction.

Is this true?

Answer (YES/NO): NO